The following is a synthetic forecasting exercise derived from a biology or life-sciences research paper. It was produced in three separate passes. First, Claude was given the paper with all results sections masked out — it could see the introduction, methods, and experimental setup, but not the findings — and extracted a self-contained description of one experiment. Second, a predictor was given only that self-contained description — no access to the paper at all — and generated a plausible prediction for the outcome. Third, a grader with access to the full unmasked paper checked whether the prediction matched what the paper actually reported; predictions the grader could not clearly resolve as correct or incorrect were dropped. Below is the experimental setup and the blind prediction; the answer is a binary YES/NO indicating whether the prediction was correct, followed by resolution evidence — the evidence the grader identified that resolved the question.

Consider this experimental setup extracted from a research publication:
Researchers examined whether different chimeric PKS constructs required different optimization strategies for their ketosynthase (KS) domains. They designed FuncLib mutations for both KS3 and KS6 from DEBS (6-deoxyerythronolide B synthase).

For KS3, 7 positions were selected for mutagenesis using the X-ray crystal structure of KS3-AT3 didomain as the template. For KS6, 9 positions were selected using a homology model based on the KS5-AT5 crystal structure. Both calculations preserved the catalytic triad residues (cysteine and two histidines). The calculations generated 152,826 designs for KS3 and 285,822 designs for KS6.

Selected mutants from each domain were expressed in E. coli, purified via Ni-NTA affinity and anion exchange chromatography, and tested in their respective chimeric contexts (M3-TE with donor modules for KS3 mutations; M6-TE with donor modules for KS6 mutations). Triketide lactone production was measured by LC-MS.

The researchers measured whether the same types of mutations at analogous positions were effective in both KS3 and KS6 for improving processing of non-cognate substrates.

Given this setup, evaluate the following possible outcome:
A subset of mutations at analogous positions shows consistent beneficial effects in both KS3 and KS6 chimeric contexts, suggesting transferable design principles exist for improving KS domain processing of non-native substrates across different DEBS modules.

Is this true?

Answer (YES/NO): NO